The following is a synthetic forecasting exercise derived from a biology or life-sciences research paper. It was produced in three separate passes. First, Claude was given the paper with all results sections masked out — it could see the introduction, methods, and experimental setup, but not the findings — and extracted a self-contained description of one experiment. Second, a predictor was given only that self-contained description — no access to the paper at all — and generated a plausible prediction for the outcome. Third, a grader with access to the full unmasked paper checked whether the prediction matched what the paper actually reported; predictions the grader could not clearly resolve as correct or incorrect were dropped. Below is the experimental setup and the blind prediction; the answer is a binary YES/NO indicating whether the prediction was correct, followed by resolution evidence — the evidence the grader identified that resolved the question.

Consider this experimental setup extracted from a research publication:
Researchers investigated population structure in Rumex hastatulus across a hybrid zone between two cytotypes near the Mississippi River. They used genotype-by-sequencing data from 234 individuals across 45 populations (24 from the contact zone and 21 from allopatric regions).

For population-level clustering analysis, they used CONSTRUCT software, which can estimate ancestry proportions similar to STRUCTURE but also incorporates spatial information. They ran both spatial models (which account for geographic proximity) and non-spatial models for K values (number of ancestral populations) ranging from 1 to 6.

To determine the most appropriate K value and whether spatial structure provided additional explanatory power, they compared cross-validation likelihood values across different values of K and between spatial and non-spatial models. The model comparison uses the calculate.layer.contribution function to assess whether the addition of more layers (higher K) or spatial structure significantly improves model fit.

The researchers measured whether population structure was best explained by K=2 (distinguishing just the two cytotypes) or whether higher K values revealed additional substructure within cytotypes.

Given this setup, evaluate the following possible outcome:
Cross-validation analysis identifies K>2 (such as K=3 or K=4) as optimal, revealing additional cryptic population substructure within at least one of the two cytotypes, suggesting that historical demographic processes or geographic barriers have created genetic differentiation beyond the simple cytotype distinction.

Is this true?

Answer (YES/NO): YES